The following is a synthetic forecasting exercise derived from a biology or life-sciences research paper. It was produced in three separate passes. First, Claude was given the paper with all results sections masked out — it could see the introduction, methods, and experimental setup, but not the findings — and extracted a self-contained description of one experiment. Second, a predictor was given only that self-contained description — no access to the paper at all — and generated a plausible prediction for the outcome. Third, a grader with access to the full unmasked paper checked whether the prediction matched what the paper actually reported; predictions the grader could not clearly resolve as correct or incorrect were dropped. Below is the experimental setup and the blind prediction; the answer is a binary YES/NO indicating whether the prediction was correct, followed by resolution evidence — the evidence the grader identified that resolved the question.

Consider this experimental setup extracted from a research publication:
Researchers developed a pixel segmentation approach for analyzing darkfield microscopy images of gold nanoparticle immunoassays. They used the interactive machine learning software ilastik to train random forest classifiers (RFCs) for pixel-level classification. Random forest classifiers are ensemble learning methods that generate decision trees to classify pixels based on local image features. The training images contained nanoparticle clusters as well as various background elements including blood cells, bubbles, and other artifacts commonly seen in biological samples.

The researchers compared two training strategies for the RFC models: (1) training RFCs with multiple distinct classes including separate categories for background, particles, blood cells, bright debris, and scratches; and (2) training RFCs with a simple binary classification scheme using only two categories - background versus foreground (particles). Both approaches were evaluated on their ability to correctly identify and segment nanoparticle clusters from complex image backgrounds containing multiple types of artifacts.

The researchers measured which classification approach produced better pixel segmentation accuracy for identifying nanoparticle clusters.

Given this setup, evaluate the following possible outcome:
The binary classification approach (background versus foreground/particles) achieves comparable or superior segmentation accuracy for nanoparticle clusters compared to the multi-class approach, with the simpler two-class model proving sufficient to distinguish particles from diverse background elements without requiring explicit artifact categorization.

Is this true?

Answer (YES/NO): NO